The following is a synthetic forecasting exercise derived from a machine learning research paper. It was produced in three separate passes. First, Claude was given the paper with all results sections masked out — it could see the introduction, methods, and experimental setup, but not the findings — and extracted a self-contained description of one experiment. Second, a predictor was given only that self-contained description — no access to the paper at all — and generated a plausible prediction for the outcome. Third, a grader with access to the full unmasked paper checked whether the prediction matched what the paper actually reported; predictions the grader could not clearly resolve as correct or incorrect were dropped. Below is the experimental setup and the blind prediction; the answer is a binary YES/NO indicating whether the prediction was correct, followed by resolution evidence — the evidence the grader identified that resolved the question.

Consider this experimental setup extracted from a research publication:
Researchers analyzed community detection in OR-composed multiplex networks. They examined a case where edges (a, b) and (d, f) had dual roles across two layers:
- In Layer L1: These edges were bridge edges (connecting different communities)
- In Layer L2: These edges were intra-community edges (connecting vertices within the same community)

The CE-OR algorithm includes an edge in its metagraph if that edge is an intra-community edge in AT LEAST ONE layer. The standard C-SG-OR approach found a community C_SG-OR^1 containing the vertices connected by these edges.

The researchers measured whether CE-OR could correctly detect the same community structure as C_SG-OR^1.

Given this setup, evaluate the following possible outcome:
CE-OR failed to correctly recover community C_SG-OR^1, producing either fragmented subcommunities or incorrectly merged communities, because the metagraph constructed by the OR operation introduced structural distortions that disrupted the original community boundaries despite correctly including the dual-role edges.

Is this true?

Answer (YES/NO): NO